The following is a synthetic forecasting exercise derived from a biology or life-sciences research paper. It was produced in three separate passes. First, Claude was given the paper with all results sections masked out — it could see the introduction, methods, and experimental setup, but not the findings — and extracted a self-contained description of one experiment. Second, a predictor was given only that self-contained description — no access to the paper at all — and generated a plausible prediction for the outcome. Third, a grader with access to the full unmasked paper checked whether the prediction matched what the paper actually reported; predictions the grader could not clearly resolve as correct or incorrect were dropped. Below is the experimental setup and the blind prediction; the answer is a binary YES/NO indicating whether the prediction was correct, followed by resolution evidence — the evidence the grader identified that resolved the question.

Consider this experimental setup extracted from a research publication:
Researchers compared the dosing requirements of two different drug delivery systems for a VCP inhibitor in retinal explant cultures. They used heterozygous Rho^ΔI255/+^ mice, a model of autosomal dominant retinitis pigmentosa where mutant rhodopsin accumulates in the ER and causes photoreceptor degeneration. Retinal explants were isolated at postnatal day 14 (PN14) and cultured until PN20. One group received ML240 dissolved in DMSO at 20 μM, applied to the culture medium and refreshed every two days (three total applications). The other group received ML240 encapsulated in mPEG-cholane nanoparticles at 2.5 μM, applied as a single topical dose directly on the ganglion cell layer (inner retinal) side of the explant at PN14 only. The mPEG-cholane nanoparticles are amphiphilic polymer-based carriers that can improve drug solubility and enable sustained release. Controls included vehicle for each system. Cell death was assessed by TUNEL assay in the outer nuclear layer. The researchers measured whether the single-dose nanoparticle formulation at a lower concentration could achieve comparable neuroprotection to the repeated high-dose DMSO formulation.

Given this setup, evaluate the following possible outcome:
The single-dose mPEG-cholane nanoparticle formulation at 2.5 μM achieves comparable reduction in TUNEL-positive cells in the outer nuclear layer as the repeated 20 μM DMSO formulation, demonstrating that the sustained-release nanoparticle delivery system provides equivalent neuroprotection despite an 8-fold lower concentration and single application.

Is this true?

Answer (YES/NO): YES